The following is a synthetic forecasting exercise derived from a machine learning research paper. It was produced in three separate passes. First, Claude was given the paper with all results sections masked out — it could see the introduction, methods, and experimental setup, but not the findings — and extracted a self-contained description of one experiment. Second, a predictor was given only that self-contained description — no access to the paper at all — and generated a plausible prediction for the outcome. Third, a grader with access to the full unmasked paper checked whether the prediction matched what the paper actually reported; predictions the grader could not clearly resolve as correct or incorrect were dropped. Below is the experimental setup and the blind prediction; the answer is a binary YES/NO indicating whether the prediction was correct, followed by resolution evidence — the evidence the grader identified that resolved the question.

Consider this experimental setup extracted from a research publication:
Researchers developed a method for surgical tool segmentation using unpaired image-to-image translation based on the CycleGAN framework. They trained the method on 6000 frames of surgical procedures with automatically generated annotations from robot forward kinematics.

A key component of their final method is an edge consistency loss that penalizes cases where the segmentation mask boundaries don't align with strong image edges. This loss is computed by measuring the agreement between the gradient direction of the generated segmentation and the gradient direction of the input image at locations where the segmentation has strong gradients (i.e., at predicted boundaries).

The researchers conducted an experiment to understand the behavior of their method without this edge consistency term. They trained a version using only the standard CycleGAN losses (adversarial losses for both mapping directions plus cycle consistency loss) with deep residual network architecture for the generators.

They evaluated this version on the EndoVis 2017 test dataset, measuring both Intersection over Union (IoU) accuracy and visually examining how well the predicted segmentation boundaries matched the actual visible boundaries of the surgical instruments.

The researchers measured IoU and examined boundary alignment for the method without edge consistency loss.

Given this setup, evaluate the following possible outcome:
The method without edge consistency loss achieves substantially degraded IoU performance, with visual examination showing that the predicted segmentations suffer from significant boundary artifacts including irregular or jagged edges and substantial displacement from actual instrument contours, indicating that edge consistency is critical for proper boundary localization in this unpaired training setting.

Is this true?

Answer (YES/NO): NO